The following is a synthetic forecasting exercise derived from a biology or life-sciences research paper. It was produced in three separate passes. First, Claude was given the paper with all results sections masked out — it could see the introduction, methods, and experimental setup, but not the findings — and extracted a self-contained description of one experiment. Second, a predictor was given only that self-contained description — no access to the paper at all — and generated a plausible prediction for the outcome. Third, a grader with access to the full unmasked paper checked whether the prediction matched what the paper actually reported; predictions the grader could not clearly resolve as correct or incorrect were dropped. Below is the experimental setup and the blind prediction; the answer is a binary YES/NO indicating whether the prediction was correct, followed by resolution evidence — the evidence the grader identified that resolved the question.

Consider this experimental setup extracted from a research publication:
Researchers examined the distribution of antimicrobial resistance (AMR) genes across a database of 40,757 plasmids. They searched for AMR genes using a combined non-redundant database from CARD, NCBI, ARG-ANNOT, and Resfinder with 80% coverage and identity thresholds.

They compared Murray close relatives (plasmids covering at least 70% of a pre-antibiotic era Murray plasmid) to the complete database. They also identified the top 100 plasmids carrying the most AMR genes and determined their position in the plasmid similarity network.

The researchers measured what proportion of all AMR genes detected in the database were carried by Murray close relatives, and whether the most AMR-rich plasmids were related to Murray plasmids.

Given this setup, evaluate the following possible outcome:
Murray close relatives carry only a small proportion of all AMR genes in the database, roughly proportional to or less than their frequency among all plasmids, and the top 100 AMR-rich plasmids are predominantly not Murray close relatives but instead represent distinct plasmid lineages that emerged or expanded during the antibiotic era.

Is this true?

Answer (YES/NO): NO